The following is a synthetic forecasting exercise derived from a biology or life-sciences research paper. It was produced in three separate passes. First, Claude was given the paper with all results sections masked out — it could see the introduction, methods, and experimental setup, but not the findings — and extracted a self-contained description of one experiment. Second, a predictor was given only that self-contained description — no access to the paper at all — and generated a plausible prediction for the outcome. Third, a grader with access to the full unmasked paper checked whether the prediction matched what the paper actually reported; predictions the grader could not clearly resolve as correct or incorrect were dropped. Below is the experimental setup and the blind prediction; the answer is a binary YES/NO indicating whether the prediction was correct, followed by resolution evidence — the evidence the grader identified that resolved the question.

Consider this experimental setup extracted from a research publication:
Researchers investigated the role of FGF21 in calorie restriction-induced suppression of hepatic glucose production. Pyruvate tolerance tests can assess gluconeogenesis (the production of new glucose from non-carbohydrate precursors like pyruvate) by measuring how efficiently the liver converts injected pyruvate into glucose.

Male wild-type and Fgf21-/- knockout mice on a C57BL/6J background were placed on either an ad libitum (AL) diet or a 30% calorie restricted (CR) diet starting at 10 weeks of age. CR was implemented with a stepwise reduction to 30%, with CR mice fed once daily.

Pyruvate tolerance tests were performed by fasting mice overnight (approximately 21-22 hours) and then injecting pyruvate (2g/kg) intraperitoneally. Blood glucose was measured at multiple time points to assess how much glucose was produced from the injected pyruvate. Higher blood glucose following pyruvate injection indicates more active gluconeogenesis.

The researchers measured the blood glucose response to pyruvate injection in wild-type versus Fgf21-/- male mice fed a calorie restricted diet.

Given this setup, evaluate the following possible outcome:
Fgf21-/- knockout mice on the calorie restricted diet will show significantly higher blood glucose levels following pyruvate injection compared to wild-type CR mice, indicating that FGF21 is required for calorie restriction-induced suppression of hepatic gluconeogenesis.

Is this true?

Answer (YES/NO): NO